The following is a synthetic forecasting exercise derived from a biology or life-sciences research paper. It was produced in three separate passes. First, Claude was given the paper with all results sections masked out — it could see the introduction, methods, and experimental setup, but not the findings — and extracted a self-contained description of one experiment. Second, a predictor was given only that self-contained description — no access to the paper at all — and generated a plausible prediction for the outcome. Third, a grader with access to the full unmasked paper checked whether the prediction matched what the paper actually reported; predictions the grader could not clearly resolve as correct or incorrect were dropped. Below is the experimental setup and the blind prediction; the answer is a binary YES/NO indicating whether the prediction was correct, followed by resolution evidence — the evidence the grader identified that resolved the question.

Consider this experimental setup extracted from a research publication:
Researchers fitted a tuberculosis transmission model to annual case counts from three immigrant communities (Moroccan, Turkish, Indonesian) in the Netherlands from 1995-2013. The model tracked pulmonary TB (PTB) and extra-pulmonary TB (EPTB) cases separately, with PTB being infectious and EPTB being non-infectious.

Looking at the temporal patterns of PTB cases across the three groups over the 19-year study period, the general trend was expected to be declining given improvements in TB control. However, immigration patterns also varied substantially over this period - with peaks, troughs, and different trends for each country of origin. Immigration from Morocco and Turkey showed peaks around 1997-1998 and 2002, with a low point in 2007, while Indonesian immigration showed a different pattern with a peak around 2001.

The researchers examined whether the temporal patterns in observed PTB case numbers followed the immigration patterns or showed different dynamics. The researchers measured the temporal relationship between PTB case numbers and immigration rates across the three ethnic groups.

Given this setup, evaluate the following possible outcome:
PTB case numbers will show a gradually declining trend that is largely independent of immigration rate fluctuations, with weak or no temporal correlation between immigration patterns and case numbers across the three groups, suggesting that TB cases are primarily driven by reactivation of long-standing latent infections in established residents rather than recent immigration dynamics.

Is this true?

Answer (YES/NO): YES